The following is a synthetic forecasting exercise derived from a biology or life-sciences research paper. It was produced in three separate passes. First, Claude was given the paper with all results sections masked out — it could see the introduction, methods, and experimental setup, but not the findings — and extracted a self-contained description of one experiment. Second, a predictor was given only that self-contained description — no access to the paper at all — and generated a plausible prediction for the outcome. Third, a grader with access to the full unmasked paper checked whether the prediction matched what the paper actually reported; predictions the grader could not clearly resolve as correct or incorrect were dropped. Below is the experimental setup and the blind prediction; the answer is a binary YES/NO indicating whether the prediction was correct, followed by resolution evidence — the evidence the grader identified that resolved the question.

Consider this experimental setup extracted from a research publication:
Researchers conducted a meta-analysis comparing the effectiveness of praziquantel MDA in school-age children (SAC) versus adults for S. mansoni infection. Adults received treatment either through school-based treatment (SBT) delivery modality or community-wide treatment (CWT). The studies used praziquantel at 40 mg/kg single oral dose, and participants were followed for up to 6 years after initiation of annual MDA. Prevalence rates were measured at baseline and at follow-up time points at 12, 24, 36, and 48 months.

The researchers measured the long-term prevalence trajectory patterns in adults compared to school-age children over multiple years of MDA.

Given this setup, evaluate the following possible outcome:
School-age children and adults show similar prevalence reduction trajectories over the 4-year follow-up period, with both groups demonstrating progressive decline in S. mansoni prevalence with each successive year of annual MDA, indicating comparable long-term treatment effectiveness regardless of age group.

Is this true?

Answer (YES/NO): NO